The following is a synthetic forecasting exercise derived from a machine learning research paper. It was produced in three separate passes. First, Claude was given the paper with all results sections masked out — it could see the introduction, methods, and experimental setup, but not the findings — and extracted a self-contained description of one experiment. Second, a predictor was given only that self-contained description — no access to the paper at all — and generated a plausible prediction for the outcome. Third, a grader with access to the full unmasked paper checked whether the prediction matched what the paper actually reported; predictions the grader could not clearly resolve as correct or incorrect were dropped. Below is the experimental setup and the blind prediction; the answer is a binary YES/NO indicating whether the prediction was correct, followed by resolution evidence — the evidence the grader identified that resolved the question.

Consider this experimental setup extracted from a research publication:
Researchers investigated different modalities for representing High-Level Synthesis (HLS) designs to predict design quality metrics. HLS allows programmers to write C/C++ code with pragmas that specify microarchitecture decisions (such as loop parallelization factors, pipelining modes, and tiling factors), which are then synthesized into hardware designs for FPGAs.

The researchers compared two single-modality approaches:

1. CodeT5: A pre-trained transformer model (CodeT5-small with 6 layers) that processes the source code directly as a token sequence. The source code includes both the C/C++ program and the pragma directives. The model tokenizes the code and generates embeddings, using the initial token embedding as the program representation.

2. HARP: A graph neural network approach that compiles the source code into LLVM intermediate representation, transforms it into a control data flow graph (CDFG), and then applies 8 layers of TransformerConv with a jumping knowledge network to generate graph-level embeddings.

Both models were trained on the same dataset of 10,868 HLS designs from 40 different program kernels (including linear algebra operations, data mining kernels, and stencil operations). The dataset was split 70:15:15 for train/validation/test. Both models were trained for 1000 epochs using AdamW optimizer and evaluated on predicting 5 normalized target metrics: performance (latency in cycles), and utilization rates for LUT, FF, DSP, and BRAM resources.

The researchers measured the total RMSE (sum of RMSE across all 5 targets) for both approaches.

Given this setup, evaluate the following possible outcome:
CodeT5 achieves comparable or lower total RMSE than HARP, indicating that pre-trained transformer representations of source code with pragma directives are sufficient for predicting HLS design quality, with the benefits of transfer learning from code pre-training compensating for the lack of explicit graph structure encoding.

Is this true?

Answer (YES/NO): YES